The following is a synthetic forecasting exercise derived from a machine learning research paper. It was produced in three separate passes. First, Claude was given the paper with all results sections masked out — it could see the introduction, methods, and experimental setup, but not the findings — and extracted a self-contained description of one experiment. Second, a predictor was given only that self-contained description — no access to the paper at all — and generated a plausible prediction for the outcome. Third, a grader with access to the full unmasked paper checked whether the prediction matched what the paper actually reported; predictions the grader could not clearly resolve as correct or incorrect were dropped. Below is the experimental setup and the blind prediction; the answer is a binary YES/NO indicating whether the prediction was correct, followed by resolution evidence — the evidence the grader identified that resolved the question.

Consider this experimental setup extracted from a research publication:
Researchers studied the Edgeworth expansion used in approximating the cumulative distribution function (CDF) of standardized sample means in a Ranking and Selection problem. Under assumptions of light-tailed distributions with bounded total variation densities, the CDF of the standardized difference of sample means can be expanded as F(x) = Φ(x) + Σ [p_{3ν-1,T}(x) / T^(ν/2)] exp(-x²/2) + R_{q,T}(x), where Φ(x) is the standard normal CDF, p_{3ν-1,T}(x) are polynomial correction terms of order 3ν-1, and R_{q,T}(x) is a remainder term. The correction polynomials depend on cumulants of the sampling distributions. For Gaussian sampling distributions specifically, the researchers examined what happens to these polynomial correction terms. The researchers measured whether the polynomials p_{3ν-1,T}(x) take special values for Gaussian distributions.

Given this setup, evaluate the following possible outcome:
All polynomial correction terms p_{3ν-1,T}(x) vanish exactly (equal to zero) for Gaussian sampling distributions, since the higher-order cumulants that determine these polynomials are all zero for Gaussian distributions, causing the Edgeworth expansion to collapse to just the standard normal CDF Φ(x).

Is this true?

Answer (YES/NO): YES